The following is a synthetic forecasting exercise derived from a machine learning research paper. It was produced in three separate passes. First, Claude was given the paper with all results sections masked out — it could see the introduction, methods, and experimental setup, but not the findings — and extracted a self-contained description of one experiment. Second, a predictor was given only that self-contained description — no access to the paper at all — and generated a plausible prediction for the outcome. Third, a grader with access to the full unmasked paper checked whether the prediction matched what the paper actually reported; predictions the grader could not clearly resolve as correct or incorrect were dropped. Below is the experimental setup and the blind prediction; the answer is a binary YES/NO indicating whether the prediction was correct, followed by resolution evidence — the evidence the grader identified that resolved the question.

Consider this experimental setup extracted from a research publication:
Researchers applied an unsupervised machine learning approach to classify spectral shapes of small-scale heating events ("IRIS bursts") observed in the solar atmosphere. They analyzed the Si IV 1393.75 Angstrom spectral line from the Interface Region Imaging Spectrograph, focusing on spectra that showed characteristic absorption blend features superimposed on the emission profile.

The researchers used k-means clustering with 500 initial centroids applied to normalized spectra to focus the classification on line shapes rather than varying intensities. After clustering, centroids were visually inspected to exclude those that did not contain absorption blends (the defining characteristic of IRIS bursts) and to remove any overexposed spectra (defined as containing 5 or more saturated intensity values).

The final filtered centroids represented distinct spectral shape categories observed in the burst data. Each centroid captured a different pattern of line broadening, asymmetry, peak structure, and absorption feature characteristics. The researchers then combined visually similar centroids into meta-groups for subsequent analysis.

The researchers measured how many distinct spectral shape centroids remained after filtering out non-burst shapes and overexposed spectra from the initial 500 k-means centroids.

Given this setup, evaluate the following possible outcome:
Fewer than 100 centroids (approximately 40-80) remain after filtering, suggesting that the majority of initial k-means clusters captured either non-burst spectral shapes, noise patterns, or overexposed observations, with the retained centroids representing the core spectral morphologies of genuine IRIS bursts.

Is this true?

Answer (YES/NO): NO